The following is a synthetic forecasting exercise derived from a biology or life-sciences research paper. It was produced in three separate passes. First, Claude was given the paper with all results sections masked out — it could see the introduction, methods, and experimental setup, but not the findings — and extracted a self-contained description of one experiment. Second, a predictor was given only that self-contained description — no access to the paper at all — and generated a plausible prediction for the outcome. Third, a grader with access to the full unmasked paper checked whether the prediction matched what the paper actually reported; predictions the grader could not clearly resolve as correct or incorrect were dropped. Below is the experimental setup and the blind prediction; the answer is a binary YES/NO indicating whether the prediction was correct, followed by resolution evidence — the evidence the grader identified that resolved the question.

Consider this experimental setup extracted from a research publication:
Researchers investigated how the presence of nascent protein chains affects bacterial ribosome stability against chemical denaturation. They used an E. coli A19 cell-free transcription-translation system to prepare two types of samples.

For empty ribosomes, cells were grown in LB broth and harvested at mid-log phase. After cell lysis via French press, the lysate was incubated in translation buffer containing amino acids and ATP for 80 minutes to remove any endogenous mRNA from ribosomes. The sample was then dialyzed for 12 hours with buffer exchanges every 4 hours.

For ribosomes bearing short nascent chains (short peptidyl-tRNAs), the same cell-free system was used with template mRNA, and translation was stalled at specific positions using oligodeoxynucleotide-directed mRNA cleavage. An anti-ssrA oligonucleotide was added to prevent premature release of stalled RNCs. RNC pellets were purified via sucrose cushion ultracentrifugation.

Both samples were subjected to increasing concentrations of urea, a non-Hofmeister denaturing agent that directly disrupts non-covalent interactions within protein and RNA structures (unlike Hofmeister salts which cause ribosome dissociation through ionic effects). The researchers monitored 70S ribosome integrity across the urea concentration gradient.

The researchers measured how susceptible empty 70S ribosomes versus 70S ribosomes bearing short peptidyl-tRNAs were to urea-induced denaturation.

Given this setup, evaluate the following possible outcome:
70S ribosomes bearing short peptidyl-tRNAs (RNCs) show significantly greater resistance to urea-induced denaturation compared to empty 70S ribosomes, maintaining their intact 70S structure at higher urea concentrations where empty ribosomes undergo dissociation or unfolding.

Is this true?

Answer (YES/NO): YES